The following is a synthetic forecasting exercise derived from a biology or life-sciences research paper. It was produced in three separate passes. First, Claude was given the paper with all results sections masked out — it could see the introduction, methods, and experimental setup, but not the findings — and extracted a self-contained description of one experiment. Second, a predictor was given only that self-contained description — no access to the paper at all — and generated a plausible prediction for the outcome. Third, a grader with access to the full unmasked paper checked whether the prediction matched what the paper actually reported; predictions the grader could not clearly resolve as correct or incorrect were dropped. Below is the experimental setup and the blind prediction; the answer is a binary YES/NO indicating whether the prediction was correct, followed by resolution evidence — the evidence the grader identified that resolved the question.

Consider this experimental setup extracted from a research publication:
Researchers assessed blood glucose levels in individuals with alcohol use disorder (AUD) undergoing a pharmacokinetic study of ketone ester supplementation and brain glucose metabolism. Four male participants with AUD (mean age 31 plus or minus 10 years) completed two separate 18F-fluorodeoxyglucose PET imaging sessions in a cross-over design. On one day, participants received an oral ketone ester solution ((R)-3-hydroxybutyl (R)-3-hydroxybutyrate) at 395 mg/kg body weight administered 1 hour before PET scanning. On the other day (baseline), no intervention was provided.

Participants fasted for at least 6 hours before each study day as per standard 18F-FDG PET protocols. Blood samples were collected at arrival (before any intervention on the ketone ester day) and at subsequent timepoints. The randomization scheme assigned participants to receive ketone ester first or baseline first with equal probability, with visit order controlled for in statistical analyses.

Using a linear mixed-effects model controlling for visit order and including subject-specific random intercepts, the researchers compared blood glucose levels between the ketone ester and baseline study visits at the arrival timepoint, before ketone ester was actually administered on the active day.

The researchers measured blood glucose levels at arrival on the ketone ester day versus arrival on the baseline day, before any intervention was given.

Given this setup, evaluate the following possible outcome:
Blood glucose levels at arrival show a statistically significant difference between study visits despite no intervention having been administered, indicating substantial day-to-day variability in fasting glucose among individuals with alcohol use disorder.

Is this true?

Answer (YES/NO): YES